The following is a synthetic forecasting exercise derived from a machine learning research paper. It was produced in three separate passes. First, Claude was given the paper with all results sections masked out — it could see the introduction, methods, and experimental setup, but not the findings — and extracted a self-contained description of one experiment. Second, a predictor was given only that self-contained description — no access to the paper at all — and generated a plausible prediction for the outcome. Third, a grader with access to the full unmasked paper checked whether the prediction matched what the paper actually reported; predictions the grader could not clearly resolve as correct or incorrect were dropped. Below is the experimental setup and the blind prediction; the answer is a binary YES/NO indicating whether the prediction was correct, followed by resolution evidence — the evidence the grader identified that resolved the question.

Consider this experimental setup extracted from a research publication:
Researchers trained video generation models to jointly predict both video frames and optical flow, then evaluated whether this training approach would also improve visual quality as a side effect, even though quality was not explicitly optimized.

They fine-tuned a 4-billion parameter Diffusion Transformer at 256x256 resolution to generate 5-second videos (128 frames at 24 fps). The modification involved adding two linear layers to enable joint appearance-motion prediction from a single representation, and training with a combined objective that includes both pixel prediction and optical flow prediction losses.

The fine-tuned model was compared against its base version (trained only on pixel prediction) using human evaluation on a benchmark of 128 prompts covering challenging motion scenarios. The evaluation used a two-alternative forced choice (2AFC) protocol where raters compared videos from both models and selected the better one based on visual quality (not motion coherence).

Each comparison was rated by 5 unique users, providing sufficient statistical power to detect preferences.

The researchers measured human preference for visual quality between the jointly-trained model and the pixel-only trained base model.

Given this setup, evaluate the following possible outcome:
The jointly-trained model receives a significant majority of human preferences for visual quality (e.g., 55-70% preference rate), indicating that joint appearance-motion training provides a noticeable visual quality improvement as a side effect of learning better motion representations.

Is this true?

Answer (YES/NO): NO